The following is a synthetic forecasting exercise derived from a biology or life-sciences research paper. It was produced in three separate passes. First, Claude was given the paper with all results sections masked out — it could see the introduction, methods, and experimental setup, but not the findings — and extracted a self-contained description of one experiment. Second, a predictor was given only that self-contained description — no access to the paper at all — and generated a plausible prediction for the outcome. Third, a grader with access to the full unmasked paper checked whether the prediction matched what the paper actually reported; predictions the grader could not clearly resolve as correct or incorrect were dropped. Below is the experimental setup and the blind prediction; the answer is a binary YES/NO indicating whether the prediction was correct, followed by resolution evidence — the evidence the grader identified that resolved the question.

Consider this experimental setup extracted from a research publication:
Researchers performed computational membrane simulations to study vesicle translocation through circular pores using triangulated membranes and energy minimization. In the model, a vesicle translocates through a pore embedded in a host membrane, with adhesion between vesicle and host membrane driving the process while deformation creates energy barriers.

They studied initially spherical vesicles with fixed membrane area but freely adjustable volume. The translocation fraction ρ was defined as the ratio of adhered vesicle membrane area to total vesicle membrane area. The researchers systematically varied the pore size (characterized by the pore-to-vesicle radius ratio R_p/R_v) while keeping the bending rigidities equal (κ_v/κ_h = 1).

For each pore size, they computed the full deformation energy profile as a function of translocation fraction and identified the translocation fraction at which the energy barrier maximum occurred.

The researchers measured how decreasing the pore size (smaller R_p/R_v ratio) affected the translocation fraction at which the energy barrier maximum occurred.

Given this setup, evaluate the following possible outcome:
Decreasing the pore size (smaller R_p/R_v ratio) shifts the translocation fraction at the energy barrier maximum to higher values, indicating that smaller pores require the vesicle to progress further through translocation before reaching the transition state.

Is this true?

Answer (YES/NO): NO